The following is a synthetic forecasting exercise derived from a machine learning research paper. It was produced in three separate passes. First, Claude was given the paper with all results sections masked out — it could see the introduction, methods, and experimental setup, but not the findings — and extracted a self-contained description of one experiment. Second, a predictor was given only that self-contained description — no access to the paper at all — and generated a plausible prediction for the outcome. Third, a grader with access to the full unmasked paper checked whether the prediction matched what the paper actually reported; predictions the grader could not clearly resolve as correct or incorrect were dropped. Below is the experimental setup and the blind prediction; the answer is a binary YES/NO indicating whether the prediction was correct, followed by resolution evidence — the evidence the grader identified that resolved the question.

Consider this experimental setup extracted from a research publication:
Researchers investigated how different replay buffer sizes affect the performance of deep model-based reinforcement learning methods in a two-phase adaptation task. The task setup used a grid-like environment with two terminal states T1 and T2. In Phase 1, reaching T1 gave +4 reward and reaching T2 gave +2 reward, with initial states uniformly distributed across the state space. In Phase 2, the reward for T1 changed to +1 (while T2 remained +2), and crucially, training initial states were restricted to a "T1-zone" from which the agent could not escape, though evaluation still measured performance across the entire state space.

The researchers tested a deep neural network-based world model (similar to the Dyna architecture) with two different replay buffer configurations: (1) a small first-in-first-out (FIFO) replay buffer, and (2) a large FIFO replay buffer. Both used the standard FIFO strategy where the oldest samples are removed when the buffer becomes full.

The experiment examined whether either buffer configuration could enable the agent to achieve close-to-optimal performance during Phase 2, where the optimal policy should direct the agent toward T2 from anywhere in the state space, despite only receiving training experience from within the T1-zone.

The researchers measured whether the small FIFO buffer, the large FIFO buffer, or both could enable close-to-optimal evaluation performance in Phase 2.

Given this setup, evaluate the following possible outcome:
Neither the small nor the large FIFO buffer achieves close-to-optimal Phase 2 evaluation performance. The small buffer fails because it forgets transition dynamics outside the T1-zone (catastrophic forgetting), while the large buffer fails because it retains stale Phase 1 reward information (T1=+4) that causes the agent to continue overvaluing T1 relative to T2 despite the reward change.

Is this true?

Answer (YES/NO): YES